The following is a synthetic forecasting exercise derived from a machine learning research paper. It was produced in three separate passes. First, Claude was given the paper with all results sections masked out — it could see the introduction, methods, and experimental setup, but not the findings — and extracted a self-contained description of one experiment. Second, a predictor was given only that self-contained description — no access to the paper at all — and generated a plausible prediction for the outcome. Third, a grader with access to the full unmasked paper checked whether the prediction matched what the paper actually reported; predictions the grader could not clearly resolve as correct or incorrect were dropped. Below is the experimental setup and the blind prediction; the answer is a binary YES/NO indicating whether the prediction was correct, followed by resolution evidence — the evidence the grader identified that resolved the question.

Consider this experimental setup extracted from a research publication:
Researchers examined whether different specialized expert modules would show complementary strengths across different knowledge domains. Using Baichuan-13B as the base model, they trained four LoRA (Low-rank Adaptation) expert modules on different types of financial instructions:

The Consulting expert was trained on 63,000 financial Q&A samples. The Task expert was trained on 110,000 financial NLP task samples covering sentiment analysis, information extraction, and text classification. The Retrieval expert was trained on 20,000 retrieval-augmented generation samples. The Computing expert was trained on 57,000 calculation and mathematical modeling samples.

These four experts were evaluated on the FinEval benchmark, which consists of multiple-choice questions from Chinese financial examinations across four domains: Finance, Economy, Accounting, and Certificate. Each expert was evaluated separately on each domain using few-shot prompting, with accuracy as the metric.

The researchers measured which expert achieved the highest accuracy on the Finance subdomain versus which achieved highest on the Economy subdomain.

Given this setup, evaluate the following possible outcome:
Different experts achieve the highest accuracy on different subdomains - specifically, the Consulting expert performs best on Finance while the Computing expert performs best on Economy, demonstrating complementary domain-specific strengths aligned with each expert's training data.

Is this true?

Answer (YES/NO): NO